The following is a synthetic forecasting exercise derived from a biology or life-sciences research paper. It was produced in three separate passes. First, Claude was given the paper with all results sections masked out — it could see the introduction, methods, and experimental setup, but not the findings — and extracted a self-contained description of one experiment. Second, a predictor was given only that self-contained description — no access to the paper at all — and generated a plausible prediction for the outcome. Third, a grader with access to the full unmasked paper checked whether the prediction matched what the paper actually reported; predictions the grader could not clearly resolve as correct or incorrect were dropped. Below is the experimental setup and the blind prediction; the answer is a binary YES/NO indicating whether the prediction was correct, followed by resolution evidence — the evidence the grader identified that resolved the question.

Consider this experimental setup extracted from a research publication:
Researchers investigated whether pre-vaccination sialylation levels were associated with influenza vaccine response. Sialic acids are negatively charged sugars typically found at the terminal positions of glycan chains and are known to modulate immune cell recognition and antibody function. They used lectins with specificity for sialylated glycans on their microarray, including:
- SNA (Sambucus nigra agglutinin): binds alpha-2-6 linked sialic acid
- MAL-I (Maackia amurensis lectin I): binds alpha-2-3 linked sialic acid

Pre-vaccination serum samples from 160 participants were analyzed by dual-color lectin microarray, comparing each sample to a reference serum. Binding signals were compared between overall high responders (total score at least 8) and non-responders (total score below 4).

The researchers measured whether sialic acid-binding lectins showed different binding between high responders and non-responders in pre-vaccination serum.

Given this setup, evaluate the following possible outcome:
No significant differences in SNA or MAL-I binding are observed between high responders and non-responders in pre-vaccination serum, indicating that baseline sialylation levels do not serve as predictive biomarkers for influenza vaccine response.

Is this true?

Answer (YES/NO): YES